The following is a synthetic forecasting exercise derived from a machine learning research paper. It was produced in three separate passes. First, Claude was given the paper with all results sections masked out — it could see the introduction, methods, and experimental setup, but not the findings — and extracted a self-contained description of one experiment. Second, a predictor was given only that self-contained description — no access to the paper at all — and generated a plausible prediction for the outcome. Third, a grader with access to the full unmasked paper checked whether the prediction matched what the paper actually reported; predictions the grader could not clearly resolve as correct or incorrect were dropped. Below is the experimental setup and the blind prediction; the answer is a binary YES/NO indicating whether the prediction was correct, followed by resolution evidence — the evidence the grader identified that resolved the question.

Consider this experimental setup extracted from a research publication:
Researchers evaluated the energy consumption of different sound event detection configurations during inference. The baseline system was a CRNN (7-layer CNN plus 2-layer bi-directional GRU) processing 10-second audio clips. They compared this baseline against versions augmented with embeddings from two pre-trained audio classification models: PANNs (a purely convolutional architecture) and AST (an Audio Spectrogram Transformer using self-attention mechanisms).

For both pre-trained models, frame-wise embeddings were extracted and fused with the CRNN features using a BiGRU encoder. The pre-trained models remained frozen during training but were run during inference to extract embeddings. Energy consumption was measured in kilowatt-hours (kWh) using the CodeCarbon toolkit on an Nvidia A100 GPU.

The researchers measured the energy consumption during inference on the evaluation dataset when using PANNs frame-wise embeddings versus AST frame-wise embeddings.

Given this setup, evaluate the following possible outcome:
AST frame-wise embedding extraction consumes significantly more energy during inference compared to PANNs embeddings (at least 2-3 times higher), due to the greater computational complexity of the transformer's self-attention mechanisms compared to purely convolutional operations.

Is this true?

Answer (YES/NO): NO